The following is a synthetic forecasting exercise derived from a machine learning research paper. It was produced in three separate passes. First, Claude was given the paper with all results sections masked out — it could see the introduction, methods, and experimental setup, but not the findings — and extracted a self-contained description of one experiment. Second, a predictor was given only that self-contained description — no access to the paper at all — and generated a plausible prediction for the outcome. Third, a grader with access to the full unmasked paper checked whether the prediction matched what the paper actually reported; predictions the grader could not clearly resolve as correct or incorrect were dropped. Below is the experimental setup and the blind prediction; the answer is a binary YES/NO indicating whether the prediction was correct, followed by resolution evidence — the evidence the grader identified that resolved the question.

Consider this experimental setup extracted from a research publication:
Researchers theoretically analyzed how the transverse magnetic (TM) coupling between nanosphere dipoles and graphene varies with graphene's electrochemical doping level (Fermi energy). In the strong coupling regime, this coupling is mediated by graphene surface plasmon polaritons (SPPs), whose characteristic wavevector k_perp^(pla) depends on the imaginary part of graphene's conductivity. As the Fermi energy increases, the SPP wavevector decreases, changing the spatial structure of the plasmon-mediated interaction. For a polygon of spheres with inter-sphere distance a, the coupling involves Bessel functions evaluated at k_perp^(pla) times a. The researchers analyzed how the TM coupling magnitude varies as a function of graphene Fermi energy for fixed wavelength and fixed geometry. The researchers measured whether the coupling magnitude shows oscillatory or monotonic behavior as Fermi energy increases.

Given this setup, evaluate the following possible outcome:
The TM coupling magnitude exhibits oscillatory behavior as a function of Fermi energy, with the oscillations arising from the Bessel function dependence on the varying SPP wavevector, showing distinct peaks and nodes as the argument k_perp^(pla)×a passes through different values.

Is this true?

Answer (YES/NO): YES